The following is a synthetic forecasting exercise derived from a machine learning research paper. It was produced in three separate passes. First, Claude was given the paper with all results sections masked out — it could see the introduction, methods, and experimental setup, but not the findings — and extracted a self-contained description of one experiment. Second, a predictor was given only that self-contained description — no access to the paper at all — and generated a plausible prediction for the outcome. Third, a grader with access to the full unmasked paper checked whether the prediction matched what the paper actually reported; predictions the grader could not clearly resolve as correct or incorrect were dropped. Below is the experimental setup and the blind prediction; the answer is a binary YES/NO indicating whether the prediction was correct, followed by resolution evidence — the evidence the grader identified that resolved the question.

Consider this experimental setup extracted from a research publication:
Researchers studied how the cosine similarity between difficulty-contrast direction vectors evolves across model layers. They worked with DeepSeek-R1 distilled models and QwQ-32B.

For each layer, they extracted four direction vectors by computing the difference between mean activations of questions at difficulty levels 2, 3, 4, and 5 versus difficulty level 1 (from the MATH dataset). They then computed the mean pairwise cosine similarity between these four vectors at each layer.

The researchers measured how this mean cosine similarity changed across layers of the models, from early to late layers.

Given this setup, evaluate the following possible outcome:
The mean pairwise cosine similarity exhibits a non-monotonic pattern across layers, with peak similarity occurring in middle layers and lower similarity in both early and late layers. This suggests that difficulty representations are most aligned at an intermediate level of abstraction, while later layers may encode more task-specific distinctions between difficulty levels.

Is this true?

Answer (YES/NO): NO